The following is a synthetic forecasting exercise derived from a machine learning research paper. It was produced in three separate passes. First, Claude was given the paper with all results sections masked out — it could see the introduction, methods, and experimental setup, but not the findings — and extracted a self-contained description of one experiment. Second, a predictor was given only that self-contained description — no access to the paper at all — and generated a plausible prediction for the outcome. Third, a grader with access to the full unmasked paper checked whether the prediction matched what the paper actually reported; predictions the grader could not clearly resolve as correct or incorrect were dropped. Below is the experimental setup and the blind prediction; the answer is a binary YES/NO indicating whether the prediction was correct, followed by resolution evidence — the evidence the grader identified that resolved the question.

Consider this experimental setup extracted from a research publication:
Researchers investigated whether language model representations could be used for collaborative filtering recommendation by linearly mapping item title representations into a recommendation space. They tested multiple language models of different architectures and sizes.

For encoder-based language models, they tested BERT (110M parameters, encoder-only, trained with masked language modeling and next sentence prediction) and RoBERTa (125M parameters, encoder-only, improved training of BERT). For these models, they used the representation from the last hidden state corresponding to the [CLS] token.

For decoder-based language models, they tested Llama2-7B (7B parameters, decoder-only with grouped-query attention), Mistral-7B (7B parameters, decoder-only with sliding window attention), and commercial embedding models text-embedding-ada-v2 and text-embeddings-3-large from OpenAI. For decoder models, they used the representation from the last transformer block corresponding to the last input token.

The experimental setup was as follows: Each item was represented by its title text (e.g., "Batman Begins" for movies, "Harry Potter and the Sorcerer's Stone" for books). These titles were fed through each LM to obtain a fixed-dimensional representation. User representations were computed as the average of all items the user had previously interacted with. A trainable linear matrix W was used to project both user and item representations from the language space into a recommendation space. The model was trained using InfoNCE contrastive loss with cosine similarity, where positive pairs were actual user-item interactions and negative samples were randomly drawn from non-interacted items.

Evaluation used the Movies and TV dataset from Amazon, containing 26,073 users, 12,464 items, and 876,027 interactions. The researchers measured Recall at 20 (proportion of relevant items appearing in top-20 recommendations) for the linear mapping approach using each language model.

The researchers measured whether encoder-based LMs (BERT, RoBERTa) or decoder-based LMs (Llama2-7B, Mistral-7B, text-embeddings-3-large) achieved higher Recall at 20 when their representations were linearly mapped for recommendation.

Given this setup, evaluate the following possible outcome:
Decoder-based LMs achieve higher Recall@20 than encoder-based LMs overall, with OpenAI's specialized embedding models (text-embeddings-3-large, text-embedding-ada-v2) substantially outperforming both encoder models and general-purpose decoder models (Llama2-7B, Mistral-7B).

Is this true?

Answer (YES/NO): NO